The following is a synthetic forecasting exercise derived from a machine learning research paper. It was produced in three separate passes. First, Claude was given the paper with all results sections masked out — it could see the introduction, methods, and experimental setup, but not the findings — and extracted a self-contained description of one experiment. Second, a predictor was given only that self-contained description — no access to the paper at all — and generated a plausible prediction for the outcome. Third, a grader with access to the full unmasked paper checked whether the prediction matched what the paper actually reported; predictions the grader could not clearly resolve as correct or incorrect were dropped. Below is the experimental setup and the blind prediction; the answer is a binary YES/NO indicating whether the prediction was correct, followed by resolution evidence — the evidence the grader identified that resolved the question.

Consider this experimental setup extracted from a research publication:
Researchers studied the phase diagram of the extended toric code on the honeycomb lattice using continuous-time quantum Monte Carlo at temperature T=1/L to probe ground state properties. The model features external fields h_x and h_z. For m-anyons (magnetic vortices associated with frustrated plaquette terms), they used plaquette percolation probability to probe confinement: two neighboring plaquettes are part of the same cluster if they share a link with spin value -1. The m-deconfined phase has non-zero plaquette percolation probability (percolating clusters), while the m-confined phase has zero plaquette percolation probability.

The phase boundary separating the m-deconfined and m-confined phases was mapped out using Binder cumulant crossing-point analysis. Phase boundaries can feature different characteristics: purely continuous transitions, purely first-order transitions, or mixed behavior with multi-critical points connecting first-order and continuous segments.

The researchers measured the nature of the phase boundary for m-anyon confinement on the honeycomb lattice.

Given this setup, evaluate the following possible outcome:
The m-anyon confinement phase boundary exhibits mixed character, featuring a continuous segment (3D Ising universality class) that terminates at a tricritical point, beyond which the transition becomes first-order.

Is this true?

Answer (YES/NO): NO